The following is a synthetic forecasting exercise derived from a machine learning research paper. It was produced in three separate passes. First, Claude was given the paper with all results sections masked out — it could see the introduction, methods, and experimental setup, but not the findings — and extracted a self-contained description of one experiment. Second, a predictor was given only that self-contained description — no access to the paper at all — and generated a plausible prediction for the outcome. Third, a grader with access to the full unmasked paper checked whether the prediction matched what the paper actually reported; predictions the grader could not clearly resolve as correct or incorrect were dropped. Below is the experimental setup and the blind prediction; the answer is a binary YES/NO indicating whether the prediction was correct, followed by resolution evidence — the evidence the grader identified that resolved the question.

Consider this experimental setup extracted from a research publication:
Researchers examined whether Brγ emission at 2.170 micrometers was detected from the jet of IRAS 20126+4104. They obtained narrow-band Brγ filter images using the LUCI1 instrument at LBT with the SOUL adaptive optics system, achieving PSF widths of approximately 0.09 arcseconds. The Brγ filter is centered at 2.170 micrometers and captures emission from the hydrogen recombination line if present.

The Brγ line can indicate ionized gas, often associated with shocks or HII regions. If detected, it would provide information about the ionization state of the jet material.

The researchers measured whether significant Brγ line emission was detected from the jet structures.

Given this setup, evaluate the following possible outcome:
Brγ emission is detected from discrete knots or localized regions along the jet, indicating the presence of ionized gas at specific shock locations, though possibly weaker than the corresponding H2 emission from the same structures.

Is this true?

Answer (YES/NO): NO